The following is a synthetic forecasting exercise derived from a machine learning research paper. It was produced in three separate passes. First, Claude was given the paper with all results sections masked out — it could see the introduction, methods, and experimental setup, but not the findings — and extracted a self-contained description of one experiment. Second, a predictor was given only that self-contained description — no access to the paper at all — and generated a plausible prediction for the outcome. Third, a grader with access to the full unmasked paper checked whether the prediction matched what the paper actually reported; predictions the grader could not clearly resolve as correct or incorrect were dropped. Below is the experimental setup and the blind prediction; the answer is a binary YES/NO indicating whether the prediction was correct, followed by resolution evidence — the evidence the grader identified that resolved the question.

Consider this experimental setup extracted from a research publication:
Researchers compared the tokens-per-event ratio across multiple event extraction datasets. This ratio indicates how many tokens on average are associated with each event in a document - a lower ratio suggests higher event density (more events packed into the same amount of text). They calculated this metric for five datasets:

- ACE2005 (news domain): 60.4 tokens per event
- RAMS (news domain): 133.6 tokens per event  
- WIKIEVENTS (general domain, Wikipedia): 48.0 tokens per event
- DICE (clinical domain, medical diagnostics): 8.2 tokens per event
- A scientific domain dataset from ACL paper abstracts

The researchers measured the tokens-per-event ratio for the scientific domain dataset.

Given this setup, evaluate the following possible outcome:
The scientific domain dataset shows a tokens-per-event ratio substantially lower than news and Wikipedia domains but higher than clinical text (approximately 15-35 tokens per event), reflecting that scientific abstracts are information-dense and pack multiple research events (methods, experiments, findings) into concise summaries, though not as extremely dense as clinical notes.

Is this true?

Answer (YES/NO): YES